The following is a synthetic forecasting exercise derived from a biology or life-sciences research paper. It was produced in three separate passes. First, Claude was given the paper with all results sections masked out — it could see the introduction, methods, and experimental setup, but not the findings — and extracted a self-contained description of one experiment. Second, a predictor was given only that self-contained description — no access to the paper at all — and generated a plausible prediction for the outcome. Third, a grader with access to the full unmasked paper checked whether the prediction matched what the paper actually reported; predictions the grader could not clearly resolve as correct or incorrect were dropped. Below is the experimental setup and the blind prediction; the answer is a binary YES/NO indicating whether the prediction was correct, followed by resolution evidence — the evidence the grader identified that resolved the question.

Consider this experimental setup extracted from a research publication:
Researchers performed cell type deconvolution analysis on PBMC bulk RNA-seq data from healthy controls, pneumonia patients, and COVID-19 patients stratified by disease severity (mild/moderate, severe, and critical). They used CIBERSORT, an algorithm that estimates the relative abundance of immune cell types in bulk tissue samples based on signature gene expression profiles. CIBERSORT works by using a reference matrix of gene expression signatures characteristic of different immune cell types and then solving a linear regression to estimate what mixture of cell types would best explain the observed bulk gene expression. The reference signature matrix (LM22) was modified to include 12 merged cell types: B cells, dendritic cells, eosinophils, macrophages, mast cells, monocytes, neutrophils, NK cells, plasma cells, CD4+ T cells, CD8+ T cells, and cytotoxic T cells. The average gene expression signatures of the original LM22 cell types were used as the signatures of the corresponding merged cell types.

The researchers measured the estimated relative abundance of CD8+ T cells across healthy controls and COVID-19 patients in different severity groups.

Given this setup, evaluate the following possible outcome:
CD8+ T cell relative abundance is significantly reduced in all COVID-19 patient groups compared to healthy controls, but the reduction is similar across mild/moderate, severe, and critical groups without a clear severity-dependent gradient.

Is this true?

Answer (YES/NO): NO